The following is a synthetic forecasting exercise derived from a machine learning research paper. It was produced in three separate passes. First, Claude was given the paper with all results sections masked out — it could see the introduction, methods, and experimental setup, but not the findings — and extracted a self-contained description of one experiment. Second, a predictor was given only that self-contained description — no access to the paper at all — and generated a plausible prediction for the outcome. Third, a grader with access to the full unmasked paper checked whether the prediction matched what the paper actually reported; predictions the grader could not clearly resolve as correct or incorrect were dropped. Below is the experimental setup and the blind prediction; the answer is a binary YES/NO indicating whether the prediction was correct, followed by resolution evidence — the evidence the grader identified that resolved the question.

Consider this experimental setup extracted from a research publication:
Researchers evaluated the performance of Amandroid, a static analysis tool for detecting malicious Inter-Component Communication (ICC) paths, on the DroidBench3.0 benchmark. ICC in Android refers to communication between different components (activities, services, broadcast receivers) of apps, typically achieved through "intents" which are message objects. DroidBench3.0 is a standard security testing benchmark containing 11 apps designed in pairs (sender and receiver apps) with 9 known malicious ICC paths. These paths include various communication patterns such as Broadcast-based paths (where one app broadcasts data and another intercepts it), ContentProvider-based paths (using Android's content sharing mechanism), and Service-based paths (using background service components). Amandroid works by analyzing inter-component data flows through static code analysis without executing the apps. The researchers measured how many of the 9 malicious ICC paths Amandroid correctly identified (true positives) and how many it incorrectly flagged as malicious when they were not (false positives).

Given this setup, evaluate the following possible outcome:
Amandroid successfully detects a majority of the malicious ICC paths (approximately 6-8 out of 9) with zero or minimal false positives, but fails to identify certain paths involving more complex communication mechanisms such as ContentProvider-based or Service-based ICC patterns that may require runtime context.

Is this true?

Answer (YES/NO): NO